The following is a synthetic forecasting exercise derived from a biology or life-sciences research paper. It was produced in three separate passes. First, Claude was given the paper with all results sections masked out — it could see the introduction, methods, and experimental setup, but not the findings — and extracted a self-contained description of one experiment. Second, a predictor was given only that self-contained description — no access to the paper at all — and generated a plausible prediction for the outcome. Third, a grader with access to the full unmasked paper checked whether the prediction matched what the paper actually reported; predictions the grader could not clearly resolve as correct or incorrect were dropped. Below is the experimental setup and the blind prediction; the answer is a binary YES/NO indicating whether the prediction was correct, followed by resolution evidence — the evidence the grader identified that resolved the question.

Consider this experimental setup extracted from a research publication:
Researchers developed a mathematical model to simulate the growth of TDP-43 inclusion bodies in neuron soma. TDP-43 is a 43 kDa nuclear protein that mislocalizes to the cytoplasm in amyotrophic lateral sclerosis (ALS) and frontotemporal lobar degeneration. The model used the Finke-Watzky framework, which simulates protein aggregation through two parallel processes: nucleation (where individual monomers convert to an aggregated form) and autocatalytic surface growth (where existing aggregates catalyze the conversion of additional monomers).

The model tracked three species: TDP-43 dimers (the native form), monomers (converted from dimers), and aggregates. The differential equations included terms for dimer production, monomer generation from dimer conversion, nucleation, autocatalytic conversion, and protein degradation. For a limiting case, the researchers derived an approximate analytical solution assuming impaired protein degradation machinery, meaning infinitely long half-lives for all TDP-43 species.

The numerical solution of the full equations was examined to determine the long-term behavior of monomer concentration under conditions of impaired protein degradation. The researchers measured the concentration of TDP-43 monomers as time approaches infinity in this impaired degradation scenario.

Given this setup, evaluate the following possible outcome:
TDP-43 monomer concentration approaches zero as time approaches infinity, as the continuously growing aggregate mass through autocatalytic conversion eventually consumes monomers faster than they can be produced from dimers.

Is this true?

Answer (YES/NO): YES